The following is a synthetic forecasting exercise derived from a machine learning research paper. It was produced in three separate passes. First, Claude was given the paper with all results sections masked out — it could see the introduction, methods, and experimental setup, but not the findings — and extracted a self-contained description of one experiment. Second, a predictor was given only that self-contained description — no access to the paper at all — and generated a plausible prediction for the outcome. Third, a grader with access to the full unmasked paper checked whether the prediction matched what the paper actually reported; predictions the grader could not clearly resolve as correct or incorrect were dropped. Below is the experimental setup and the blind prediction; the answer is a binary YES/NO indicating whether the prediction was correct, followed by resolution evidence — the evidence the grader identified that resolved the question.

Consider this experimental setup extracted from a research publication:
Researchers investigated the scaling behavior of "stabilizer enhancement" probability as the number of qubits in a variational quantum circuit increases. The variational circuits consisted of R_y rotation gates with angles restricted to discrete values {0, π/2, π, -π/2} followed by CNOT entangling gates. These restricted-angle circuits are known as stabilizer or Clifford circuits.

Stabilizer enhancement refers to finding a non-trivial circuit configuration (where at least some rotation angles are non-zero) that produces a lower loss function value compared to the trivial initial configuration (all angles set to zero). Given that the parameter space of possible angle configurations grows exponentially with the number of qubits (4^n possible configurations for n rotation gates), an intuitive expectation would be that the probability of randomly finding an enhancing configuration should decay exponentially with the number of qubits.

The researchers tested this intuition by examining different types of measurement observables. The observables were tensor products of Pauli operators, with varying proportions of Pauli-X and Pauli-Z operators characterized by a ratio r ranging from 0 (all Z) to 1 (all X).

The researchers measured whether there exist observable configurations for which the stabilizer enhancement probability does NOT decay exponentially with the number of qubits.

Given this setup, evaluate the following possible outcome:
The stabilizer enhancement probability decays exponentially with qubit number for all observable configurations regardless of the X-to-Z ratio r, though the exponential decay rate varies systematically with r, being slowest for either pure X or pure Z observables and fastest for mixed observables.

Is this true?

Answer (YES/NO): NO